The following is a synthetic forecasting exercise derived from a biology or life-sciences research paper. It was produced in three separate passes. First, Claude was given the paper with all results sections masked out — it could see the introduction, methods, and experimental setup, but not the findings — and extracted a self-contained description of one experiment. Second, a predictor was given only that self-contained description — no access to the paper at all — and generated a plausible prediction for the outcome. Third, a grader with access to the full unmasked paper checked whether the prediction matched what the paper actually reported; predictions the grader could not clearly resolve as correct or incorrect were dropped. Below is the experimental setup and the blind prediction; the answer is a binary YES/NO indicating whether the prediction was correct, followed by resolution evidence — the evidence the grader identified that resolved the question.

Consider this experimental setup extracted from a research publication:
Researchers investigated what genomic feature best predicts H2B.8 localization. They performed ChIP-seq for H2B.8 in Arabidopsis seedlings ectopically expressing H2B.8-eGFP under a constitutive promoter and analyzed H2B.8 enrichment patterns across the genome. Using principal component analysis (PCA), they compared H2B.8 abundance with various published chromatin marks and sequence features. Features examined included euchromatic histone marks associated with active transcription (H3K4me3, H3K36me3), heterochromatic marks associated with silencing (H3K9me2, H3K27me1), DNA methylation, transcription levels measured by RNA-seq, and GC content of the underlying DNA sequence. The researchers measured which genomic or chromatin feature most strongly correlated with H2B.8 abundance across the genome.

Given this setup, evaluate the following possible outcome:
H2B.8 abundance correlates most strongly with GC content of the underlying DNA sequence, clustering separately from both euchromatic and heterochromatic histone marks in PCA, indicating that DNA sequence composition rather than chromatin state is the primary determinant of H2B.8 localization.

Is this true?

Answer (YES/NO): YES